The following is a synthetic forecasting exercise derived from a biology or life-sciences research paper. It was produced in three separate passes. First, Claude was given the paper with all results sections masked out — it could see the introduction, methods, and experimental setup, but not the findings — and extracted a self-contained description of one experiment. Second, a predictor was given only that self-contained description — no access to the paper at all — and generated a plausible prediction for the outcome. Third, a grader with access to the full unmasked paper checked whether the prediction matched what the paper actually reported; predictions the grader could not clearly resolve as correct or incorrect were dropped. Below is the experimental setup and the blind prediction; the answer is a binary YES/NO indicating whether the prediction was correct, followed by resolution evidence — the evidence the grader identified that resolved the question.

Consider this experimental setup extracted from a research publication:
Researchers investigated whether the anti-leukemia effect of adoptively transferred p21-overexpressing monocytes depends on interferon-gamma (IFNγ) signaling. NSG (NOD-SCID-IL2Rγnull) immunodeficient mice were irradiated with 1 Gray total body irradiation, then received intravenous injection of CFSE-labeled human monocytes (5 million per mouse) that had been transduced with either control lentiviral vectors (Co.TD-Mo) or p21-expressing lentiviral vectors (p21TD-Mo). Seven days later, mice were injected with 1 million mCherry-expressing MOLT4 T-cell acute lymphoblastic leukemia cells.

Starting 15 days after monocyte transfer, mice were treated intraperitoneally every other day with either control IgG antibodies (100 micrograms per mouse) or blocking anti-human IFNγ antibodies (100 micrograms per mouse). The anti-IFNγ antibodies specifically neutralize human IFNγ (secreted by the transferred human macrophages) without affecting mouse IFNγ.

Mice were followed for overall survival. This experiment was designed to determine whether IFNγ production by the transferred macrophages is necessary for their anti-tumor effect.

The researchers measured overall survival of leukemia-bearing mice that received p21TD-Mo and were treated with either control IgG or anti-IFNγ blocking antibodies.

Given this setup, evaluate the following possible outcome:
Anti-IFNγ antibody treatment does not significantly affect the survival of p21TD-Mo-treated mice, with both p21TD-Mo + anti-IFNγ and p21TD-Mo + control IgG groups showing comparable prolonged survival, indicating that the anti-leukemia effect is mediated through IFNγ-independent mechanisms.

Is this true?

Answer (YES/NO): NO